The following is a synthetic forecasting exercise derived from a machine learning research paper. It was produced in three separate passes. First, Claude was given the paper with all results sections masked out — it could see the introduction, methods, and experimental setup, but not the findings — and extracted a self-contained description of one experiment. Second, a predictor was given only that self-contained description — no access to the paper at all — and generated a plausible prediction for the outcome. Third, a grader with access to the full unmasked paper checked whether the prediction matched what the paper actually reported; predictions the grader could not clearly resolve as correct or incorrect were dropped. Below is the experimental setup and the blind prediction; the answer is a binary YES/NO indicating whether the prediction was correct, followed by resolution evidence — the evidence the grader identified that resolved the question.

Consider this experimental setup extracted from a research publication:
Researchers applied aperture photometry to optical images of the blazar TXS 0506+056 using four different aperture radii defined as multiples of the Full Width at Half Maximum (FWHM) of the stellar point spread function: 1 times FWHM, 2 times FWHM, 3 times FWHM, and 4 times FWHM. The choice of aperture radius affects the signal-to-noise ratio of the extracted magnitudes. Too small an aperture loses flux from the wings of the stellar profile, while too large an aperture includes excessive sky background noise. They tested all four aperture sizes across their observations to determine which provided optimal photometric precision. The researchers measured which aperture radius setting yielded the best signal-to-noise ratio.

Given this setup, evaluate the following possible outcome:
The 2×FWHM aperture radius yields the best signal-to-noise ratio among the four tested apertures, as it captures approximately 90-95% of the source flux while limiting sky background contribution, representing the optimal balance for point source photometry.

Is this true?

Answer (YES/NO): YES